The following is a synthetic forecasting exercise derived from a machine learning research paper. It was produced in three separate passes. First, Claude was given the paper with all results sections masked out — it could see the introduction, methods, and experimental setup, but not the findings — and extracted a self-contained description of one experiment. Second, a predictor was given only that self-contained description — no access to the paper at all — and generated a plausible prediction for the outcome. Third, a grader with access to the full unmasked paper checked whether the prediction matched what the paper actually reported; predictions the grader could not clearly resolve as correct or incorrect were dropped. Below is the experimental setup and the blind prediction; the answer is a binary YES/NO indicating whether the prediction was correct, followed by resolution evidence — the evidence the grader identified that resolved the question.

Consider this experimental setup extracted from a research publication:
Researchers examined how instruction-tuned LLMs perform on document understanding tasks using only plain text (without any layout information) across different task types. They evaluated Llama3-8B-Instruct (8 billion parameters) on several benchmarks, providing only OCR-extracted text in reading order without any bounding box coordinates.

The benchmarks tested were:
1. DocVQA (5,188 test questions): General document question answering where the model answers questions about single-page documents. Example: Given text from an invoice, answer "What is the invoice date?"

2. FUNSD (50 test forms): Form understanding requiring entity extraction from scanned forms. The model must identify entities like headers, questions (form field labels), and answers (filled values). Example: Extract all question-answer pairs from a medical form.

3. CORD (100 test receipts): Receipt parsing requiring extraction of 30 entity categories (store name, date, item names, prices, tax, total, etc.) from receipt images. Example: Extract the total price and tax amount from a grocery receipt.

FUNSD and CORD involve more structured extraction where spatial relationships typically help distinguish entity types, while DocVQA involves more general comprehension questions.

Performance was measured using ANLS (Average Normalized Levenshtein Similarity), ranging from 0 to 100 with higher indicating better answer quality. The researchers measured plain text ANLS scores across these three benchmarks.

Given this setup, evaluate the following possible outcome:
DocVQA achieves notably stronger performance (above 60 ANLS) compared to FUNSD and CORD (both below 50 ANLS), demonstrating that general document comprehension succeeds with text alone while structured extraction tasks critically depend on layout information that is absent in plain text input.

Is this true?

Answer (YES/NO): NO